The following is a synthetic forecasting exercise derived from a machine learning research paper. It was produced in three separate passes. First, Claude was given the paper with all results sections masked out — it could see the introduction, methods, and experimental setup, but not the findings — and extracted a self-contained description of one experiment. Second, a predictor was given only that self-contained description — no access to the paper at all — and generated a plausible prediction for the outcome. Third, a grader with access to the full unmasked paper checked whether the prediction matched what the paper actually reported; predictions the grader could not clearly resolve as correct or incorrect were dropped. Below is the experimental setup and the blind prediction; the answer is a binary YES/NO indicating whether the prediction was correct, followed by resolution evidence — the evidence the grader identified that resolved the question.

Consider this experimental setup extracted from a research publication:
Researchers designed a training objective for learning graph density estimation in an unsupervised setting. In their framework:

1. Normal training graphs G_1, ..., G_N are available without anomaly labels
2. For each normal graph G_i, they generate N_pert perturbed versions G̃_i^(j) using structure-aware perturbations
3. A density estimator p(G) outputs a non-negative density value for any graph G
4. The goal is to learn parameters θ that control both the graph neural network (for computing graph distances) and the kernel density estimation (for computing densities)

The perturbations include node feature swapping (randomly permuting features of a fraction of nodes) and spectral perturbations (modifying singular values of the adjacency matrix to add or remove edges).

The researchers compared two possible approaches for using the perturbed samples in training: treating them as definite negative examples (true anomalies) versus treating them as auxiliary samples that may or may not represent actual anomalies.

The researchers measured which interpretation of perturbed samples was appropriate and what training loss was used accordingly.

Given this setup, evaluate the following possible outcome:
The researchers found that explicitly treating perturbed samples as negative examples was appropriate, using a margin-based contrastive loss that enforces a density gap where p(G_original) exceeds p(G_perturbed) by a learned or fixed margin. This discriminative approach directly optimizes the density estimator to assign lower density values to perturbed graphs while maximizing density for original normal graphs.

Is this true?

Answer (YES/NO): NO